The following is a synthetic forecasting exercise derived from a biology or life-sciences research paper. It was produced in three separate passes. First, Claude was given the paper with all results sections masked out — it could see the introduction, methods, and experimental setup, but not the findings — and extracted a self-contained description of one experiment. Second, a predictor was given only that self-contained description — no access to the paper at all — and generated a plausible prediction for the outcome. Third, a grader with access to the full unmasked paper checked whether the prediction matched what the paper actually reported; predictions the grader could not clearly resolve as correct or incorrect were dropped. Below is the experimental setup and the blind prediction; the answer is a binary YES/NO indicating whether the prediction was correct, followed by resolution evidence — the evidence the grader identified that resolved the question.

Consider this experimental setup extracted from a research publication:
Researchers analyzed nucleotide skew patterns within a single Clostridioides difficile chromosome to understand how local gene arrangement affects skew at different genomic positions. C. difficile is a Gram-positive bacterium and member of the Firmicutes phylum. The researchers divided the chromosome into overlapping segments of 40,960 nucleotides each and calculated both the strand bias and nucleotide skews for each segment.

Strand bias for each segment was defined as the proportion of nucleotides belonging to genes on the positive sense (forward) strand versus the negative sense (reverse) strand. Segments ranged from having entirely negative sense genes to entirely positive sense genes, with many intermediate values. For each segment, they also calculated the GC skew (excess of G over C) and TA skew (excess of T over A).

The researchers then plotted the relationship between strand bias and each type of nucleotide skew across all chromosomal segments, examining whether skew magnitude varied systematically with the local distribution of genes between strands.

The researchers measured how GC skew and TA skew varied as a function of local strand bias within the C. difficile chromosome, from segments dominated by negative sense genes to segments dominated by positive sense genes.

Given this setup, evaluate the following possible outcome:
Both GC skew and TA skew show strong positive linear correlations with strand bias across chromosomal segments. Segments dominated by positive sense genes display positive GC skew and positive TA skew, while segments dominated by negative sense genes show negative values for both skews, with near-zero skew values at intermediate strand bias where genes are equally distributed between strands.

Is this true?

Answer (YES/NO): NO